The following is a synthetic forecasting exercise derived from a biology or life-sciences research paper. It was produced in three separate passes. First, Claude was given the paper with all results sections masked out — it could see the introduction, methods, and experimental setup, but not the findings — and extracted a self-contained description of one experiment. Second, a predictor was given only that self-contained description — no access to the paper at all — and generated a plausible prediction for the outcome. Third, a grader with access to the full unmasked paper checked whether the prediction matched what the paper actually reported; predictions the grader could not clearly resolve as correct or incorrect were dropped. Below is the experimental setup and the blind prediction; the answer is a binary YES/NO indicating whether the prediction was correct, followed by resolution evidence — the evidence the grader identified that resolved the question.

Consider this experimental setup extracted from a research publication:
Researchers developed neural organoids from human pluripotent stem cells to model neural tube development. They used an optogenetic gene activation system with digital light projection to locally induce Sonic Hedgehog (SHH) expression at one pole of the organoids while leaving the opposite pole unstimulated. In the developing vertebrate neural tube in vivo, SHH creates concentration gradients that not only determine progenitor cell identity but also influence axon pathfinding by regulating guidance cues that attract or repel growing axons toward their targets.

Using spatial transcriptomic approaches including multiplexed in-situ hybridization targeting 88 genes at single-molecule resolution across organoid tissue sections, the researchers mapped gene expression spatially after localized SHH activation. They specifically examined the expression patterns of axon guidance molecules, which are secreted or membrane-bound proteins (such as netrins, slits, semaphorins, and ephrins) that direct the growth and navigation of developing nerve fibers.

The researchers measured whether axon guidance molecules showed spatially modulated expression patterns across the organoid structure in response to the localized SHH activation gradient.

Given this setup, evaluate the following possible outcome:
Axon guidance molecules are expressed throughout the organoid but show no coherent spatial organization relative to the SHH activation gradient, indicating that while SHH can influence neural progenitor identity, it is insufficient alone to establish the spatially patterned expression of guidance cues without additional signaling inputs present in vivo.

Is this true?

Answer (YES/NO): NO